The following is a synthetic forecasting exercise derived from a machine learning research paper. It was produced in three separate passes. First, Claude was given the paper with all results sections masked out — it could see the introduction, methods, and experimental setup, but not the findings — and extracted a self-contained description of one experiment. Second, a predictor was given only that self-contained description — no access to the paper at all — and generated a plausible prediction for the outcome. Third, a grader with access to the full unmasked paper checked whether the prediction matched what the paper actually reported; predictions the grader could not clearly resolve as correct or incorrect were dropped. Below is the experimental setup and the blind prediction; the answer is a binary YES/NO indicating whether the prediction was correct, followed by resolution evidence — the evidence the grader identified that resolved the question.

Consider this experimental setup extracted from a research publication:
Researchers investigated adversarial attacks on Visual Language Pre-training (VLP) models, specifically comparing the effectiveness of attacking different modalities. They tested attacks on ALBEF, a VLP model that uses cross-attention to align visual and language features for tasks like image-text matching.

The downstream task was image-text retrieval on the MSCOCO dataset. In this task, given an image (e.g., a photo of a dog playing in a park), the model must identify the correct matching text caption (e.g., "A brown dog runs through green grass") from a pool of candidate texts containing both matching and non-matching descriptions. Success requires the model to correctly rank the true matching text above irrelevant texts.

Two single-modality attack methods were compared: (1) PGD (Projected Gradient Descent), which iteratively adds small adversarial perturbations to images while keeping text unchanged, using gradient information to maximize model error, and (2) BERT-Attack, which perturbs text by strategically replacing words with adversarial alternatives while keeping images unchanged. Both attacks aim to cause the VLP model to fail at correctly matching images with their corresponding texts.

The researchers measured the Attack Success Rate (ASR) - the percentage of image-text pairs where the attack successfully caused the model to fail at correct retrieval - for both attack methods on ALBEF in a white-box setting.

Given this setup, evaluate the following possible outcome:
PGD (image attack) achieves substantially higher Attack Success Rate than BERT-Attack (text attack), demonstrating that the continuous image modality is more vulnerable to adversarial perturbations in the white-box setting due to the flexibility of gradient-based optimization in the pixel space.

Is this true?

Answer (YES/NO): YES